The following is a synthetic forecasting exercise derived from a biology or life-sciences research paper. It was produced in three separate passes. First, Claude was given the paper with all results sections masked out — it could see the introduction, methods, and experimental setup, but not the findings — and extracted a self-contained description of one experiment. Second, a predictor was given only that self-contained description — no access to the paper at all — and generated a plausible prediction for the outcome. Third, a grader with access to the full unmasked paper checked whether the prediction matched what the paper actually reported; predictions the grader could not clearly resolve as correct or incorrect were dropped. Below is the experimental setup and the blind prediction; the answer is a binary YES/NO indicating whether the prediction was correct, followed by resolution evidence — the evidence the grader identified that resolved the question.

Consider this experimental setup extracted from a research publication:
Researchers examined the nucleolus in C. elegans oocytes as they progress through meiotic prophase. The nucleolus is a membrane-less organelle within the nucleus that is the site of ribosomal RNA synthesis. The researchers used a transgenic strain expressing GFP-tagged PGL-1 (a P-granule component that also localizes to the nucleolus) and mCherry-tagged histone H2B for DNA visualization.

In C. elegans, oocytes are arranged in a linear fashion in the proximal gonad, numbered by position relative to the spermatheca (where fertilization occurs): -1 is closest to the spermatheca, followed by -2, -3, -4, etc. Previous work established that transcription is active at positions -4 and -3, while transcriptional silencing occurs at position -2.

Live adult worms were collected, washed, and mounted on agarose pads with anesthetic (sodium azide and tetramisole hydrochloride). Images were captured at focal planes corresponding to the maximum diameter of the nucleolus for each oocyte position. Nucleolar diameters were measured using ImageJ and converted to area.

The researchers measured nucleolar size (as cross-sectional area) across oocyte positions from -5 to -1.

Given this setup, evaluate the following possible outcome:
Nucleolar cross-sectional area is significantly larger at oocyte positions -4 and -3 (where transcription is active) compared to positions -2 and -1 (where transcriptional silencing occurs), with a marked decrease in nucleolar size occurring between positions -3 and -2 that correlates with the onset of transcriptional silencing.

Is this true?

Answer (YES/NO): YES